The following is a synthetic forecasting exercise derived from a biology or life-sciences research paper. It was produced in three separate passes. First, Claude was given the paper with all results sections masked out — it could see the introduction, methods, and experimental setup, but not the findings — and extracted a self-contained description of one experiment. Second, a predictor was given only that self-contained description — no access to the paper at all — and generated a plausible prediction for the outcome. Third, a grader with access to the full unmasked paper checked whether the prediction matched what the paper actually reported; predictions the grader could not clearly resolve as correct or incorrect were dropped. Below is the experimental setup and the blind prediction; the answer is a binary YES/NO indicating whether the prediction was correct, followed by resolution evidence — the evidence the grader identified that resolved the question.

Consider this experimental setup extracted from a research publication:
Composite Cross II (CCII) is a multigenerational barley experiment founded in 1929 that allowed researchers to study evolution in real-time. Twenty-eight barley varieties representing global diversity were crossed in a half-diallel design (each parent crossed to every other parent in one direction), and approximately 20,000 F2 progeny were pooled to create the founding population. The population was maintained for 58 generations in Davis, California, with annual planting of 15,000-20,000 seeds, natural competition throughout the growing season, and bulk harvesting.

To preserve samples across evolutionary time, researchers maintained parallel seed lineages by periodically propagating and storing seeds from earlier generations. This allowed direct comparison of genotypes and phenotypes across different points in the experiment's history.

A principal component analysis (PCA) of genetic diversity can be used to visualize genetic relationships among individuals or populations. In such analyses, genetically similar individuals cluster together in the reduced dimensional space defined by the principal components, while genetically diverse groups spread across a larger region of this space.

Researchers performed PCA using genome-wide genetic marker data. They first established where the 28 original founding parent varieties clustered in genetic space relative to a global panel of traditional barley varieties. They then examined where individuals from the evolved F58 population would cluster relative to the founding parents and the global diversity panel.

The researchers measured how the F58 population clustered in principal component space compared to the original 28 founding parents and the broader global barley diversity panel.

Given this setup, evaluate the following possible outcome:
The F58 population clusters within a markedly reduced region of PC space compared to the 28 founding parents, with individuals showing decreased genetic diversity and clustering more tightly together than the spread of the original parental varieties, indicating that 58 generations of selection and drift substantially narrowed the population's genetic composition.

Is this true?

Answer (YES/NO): YES